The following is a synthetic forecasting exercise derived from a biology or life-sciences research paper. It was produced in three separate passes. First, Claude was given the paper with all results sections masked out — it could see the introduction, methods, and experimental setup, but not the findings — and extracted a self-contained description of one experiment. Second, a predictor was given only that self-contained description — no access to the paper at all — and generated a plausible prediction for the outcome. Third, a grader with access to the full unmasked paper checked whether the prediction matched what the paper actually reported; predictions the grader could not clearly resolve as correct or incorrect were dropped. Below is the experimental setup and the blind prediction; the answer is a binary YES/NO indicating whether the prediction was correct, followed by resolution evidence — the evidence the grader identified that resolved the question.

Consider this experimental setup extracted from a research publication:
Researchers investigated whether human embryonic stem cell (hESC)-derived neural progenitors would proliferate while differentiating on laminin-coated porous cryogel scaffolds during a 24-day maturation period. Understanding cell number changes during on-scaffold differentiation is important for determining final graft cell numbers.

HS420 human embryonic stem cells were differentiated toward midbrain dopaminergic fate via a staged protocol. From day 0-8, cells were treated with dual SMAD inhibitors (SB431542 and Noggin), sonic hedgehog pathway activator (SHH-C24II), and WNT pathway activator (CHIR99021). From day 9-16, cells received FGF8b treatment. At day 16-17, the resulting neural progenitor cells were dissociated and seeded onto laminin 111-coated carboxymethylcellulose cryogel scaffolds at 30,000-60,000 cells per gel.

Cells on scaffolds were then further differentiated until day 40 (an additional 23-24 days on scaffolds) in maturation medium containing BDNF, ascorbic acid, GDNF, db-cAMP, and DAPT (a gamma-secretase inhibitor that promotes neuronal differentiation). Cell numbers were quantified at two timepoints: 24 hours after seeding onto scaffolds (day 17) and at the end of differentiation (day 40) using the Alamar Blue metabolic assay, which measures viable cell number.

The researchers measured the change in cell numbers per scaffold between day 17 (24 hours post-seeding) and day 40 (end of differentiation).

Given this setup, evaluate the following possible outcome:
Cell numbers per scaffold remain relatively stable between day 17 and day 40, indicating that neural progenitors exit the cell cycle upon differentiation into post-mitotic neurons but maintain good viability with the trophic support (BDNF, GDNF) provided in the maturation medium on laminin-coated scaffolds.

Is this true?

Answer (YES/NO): NO